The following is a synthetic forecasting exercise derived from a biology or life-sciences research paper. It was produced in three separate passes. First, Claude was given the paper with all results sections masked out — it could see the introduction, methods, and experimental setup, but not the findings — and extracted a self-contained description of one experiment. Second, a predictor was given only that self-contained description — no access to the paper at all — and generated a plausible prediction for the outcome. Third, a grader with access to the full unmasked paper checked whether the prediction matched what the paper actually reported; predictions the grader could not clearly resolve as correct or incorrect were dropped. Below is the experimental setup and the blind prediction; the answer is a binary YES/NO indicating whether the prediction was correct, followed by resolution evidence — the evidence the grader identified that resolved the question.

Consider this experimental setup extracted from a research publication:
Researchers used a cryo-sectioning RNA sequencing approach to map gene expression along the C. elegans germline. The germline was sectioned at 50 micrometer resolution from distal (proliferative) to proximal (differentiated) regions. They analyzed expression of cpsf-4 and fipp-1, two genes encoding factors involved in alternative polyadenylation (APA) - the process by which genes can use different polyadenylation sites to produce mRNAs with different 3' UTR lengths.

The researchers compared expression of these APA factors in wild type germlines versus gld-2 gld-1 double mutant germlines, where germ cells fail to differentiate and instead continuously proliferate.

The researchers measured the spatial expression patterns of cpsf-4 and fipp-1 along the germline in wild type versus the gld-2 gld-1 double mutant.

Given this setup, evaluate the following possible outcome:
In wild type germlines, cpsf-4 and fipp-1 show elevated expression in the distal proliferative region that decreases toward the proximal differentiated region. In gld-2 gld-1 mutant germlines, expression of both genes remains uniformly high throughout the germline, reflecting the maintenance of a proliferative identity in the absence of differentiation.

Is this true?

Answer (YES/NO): NO